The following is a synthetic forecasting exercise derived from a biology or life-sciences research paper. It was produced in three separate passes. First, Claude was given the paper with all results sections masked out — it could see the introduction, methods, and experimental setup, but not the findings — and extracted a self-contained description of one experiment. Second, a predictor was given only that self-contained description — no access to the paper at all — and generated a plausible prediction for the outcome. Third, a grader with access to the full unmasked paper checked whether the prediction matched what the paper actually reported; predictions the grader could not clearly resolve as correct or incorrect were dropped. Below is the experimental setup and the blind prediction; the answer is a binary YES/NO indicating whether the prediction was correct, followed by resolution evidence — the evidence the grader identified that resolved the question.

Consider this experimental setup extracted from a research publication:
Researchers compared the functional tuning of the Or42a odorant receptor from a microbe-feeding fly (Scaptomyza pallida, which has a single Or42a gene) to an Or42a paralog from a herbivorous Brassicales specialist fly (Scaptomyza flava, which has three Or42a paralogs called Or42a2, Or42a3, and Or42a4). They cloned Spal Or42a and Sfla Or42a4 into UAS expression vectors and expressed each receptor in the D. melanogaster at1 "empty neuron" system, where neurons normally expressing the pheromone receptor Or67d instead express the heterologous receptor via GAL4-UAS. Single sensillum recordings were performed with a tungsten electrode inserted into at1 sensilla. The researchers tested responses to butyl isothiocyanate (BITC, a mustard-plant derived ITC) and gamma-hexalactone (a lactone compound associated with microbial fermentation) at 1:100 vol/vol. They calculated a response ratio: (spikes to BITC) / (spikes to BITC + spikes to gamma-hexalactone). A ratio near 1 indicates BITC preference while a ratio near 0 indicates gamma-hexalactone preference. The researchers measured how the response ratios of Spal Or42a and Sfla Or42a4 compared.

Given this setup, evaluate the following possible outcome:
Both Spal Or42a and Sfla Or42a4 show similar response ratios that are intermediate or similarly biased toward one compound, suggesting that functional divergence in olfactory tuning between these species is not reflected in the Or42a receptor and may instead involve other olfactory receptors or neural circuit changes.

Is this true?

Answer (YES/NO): NO